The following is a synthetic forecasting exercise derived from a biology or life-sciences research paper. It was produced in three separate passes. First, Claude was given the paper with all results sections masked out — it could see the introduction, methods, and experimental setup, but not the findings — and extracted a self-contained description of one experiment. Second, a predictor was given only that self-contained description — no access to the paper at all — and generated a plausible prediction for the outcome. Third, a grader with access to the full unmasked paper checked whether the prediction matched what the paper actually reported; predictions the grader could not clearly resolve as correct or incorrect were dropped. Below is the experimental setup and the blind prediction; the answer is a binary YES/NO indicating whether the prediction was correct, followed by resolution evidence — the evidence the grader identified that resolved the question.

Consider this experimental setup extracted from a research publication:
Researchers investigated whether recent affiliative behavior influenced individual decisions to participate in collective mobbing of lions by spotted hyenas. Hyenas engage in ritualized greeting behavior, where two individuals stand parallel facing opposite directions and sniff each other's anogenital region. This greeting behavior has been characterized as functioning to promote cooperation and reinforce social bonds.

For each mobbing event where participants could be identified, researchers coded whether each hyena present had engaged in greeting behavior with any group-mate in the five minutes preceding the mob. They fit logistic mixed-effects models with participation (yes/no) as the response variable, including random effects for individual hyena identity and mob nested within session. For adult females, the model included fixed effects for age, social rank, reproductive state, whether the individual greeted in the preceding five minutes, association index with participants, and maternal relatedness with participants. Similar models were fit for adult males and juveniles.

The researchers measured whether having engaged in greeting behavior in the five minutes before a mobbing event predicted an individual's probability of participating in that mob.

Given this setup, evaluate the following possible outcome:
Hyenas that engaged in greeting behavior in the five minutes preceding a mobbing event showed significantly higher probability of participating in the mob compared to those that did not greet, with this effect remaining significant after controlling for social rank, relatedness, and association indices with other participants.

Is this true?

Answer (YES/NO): NO